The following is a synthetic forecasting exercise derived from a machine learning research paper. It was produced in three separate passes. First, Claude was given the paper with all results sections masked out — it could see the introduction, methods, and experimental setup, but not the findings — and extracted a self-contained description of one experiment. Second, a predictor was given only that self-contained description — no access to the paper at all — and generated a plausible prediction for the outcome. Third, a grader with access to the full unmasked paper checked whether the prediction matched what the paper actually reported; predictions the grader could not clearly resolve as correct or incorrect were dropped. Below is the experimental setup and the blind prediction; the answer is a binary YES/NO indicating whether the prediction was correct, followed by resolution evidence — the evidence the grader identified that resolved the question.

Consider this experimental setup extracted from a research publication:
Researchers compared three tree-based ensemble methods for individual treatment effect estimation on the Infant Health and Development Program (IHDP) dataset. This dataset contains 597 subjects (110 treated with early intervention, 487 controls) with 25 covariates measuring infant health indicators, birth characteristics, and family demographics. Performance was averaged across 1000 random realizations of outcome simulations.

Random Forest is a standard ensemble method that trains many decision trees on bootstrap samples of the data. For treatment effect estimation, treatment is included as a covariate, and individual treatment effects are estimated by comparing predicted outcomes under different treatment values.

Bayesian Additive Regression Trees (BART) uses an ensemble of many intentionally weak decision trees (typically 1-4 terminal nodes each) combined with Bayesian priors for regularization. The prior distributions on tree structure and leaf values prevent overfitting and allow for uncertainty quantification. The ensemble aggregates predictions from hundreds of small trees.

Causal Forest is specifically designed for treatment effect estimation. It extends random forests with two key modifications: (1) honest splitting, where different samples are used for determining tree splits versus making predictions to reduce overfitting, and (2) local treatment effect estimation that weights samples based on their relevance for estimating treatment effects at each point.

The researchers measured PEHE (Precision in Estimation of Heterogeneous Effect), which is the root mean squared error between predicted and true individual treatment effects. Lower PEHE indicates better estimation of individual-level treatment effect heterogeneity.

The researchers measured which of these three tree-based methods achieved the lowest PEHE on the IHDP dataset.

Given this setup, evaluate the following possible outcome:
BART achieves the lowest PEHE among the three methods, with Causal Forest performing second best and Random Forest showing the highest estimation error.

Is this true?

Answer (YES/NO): YES